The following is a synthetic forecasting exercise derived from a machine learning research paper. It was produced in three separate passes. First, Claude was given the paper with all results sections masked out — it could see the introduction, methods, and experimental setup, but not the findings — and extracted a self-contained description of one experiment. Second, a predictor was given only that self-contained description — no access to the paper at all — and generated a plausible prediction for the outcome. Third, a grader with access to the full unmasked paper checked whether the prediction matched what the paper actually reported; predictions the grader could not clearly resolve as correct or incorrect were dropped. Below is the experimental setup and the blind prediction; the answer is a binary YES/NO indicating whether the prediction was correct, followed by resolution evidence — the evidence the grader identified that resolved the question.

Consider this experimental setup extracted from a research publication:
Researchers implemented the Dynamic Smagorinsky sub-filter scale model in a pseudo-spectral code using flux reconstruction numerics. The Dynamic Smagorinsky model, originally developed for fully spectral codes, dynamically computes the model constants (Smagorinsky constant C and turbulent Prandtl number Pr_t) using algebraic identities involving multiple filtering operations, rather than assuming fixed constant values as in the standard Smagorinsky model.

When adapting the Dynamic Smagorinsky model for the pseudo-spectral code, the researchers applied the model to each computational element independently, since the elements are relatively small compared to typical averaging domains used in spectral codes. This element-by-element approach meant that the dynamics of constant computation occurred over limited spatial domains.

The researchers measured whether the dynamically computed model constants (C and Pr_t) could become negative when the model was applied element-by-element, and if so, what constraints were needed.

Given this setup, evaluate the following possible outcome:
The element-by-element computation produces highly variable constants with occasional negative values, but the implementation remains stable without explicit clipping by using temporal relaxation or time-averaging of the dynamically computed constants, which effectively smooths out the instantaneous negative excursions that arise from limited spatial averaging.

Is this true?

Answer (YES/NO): NO